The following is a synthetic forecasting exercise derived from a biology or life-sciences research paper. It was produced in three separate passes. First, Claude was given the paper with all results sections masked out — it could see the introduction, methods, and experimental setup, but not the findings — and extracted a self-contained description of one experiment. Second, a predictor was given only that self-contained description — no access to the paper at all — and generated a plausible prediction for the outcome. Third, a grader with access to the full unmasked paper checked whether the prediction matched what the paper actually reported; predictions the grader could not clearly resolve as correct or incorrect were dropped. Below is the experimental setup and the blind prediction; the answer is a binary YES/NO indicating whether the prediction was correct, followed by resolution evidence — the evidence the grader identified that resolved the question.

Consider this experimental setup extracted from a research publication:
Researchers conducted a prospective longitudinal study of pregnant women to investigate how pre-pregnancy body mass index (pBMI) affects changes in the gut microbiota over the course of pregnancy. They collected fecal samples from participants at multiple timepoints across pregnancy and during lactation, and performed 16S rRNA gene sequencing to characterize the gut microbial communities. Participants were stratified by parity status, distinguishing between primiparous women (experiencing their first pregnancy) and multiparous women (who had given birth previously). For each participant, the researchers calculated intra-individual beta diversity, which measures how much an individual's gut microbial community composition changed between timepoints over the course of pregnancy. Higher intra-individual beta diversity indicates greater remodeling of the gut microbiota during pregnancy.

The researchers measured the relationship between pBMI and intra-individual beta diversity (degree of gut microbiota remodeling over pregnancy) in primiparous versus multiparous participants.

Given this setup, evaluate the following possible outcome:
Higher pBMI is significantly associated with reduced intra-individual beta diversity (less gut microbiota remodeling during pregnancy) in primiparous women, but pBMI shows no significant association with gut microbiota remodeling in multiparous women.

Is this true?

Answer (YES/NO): YES